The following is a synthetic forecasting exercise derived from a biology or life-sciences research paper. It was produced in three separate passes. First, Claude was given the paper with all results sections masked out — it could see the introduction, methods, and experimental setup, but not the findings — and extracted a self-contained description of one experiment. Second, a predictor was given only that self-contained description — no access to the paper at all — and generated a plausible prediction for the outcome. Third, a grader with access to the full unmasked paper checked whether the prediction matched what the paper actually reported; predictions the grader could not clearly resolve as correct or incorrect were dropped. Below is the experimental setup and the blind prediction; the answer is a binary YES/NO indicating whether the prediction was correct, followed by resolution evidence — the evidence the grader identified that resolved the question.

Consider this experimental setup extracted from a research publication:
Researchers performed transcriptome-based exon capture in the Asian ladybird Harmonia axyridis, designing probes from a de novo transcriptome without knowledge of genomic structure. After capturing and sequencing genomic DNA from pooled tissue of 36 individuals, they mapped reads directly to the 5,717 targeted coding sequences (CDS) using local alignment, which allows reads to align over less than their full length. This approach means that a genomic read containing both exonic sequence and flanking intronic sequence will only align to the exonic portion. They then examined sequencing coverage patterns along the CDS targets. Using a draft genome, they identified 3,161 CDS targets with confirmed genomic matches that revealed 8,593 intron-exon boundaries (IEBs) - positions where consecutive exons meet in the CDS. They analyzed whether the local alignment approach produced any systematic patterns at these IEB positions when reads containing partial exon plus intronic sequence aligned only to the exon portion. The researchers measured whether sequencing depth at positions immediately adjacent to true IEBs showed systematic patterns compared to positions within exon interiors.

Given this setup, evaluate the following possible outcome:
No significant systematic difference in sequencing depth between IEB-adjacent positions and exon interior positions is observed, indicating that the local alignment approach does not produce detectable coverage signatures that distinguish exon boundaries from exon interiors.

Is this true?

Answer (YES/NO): NO